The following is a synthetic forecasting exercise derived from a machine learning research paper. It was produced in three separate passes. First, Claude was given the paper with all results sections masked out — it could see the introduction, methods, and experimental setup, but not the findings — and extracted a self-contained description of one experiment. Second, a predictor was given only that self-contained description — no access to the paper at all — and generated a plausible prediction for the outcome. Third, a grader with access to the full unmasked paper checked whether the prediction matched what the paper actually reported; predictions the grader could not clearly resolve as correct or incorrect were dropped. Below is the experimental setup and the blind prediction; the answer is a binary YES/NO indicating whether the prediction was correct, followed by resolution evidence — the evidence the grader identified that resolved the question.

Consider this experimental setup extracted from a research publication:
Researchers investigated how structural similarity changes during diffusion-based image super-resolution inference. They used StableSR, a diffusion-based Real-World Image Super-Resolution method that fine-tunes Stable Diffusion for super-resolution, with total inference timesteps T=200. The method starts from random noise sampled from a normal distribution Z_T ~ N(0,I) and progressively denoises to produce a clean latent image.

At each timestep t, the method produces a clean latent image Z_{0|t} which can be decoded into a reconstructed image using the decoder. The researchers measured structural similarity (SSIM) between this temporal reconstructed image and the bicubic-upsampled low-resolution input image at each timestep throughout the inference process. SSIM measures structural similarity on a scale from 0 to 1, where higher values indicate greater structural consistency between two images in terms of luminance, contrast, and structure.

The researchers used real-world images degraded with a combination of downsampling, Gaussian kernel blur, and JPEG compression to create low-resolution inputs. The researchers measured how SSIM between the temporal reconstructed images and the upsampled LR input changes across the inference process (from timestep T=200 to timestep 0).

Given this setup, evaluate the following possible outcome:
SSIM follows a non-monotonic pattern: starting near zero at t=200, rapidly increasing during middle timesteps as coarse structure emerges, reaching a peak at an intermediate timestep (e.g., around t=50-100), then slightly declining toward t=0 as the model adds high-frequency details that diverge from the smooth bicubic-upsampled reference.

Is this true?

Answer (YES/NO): NO